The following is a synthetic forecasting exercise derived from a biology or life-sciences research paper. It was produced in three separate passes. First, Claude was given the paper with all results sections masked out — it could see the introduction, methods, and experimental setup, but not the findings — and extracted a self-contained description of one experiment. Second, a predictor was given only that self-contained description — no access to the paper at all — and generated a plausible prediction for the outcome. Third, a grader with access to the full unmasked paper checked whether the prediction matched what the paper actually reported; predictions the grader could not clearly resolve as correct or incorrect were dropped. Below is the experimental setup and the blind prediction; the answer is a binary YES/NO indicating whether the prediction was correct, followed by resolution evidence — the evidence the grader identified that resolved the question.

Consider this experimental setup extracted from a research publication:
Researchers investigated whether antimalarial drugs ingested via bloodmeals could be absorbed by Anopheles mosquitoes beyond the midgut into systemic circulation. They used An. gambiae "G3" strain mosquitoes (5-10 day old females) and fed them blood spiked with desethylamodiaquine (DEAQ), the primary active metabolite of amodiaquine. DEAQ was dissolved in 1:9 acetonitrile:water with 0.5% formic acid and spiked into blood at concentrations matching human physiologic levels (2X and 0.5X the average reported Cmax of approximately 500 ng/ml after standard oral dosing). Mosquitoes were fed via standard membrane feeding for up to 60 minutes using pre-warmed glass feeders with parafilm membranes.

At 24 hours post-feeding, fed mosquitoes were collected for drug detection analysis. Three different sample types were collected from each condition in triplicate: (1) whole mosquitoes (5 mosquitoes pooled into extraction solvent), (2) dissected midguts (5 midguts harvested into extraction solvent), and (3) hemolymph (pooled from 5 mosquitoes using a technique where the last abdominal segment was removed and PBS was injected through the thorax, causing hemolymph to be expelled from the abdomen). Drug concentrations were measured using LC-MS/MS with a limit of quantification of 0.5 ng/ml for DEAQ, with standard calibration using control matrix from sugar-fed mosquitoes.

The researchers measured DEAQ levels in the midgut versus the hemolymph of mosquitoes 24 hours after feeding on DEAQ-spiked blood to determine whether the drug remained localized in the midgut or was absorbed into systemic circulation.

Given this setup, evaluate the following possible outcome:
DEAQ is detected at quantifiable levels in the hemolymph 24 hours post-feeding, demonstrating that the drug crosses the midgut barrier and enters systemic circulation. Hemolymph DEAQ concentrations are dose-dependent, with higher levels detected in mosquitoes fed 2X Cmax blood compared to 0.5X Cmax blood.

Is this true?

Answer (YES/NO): YES